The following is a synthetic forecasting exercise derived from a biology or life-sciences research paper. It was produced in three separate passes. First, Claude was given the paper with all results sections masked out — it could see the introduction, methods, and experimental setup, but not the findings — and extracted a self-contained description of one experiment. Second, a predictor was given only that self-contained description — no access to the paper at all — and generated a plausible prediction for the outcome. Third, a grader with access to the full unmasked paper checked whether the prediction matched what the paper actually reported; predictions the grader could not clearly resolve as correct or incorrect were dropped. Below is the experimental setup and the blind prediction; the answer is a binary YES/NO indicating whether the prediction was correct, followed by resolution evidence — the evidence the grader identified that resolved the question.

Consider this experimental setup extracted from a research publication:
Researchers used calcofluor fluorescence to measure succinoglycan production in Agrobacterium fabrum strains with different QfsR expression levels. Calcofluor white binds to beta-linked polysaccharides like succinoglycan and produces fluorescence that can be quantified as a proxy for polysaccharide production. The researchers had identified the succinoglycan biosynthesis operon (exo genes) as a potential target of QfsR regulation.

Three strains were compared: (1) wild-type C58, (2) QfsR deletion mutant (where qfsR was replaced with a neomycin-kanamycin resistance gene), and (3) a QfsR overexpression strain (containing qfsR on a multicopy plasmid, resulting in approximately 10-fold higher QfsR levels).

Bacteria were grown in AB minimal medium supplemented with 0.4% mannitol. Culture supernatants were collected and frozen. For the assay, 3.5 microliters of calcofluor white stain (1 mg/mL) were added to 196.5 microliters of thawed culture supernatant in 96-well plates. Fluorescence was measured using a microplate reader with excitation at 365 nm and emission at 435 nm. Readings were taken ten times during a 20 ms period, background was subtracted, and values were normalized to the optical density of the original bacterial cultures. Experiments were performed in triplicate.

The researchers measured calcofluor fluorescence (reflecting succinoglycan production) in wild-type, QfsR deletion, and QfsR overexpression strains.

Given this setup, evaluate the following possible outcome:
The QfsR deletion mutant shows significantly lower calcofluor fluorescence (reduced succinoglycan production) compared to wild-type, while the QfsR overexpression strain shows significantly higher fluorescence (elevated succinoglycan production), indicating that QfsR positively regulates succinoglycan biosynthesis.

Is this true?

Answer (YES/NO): NO